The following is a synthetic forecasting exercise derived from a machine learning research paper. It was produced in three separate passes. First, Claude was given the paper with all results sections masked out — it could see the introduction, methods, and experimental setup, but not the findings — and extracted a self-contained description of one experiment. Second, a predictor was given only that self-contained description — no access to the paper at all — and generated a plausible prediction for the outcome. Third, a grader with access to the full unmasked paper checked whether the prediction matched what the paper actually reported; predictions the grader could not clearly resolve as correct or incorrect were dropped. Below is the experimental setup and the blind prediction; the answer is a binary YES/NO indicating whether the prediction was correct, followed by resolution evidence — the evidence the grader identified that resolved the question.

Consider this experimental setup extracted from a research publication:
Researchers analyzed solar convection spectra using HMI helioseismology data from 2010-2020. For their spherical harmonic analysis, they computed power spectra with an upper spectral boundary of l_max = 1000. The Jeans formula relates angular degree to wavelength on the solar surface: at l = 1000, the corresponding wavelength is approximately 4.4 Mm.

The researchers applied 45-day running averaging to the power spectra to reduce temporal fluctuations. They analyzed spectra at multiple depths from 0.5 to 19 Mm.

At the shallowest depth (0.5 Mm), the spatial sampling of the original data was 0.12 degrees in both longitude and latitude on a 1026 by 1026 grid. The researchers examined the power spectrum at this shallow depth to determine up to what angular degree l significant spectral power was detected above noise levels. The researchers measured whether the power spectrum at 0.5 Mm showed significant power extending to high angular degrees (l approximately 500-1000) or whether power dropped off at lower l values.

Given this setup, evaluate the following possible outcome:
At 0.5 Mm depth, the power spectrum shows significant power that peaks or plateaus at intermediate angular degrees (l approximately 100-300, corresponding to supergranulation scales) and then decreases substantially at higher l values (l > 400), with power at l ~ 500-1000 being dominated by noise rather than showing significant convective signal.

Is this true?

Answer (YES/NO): NO